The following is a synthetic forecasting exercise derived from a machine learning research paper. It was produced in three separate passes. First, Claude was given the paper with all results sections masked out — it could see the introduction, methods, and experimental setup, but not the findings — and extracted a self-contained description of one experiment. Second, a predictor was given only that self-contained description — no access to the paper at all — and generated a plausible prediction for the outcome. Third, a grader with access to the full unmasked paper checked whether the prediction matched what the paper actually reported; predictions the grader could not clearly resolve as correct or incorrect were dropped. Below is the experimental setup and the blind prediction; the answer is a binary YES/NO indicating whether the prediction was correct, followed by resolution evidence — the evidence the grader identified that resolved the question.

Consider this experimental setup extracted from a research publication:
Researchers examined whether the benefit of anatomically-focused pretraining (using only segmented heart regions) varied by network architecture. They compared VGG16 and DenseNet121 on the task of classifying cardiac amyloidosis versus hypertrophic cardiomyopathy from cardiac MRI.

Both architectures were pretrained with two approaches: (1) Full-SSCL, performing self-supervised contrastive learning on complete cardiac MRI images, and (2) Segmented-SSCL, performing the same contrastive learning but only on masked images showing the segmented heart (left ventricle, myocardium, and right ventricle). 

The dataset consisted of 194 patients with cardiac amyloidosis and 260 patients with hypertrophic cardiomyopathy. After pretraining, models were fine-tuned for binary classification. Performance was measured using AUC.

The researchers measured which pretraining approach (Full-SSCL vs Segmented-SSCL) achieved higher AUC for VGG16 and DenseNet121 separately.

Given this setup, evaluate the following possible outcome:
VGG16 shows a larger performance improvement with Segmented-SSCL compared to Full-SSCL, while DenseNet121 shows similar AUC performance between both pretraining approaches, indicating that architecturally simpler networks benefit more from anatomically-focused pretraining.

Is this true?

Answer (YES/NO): NO